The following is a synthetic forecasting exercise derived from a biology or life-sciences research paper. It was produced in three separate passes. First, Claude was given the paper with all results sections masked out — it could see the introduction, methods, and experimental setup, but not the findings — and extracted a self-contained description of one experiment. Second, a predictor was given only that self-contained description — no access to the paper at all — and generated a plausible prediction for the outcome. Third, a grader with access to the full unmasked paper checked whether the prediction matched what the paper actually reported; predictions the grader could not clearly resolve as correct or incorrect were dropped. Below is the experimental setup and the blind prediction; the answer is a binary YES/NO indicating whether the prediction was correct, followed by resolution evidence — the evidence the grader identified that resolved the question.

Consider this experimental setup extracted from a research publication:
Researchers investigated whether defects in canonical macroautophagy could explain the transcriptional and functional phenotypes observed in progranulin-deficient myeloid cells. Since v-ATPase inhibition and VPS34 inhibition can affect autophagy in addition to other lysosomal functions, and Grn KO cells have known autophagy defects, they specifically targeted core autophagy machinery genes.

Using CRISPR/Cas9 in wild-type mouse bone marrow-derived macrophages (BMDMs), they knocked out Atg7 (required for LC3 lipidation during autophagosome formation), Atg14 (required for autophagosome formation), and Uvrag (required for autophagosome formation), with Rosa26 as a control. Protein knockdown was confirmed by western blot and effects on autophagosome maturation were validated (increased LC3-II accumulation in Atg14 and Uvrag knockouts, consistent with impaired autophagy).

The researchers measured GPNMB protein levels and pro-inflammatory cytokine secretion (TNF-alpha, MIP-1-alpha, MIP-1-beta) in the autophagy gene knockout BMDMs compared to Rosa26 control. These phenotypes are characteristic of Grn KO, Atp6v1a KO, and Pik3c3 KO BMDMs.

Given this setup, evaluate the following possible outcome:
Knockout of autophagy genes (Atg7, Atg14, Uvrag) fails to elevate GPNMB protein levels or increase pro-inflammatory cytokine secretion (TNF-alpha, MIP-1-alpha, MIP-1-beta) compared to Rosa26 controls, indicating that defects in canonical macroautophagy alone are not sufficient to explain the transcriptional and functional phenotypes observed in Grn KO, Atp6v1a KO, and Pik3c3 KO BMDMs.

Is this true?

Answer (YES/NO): YES